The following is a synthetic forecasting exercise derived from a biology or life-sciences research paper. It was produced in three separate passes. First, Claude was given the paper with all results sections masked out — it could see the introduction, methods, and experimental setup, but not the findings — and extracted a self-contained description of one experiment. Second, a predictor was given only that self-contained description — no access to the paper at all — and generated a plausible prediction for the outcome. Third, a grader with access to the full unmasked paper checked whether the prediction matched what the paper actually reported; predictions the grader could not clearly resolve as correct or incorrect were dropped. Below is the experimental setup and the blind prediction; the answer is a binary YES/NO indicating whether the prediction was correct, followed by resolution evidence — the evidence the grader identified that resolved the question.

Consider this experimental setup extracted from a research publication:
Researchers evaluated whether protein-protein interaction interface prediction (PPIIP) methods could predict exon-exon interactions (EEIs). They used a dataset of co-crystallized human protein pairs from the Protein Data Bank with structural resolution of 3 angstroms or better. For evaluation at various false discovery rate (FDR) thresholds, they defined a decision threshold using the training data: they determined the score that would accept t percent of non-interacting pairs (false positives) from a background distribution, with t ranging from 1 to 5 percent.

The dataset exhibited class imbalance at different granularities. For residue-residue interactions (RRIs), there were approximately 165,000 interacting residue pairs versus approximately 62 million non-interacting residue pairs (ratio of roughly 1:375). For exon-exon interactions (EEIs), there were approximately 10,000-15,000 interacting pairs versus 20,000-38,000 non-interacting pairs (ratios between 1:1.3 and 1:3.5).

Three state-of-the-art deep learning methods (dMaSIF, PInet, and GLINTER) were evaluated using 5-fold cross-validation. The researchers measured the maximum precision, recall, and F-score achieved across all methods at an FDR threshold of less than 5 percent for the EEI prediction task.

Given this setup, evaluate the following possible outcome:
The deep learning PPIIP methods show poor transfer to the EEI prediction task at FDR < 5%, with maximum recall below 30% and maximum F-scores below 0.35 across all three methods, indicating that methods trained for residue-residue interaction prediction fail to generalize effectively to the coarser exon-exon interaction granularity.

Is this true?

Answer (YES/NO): NO